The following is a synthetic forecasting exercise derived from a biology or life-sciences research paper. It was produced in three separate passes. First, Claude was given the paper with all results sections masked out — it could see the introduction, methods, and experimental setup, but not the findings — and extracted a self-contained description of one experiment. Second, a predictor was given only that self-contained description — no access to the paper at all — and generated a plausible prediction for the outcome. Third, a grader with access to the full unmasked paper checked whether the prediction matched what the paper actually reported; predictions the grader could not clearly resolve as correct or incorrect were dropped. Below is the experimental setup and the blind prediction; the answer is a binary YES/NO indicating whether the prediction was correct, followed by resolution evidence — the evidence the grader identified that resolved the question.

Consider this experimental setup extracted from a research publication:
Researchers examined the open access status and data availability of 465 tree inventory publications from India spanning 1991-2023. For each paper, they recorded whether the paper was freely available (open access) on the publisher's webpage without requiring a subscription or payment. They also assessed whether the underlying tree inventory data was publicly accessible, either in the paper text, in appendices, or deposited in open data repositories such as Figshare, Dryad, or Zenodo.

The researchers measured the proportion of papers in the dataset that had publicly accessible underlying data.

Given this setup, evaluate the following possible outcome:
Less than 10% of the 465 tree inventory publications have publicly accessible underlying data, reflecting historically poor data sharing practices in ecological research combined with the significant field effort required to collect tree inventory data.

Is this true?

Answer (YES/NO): NO